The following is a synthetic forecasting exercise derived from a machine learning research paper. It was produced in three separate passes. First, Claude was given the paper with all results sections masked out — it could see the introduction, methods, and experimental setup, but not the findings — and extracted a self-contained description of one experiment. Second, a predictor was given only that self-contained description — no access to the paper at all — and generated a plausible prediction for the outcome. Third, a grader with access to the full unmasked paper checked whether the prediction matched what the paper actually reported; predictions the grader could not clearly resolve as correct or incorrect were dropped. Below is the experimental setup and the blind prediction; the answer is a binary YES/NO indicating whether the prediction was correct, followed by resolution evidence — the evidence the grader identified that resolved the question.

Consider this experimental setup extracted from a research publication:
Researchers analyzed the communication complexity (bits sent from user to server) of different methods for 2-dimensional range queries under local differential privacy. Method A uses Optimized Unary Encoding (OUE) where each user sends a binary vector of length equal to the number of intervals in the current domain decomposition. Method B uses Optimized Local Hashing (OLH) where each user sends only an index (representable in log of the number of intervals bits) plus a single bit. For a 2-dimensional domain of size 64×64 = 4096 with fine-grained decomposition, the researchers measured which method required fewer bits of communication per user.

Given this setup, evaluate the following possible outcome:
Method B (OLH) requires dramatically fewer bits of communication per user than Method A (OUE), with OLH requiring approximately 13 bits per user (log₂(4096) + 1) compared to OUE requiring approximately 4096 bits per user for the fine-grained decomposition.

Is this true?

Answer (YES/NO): YES